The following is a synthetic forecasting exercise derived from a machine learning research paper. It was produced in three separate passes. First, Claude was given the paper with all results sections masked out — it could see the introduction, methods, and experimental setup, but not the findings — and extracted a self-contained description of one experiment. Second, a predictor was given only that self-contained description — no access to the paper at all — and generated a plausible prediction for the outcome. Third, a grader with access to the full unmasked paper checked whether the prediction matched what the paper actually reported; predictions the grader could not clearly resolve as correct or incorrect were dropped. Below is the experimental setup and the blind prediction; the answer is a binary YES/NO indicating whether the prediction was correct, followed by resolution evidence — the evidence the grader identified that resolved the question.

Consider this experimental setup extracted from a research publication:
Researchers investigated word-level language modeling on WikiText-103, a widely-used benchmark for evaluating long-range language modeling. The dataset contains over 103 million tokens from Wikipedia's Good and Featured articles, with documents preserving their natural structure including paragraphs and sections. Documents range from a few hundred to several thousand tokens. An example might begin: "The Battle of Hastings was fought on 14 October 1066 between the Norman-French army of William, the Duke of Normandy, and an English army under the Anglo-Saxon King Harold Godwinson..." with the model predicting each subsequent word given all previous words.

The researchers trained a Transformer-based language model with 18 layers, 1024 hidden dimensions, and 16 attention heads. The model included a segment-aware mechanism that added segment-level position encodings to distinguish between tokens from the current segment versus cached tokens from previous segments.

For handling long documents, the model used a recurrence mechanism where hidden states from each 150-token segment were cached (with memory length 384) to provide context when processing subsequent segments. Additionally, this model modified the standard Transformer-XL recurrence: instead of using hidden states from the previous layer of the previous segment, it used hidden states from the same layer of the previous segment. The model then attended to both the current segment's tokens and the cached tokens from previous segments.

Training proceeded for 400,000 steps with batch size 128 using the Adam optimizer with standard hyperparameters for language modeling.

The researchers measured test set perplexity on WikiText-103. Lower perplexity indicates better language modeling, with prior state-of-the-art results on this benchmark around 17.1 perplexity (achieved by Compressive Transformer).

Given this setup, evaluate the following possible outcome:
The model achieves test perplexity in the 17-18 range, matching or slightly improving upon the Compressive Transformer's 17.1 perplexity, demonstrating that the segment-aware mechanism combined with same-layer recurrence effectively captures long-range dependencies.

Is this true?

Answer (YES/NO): NO